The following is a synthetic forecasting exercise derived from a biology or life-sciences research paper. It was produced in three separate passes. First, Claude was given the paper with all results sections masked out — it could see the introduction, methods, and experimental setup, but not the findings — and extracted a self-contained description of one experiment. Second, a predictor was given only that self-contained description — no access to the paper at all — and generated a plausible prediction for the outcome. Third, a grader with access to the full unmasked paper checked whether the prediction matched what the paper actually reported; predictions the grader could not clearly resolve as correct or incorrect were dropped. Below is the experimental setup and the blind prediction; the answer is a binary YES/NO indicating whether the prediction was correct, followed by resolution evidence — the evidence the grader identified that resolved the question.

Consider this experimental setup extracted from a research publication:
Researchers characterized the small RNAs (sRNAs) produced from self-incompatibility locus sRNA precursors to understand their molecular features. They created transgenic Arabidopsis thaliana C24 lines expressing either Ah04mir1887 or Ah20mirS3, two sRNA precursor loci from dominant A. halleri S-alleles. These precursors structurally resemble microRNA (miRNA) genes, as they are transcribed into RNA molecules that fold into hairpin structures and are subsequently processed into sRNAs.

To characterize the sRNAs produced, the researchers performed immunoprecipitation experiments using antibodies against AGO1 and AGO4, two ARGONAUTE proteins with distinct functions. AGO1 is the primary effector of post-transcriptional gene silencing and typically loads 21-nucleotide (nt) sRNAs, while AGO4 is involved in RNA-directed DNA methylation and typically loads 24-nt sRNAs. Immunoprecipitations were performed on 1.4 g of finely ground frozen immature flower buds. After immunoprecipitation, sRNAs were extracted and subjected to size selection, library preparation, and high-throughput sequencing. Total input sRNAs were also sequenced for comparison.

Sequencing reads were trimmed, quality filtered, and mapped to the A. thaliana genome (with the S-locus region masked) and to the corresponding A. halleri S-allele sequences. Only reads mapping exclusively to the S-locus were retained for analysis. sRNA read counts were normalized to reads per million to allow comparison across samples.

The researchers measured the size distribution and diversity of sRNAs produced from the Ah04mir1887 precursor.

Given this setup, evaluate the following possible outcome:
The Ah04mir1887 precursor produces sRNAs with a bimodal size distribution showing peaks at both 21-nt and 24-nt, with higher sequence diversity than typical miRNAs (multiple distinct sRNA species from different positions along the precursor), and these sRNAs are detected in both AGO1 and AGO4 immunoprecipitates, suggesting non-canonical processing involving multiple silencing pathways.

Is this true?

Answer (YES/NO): NO